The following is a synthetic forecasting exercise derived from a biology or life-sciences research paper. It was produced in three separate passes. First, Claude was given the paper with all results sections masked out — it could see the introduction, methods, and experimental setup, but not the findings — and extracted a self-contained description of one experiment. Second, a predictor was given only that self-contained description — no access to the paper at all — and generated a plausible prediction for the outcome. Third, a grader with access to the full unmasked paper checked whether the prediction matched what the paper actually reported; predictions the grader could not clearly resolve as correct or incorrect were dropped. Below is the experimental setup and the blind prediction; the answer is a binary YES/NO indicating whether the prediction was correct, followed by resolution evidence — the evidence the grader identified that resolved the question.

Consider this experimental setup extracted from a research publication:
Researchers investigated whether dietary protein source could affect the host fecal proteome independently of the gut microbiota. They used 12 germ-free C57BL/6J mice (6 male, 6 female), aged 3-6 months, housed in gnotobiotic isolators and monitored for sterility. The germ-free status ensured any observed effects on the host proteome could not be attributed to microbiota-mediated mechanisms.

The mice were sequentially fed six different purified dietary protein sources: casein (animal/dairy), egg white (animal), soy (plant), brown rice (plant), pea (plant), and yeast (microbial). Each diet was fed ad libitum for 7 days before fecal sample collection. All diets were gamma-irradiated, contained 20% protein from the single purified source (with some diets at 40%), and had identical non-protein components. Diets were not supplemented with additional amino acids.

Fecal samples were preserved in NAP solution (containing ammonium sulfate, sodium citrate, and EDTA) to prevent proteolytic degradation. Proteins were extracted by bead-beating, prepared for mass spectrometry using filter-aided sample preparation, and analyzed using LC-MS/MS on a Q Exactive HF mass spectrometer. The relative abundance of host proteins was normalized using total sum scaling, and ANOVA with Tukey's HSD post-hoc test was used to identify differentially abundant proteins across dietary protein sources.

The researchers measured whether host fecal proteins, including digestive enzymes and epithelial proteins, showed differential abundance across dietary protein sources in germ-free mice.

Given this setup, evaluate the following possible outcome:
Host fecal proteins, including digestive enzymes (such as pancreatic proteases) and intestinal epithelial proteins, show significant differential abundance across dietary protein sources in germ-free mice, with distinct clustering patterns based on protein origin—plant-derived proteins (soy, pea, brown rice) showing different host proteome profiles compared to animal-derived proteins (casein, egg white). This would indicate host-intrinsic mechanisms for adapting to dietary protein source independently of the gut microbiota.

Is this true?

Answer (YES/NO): NO